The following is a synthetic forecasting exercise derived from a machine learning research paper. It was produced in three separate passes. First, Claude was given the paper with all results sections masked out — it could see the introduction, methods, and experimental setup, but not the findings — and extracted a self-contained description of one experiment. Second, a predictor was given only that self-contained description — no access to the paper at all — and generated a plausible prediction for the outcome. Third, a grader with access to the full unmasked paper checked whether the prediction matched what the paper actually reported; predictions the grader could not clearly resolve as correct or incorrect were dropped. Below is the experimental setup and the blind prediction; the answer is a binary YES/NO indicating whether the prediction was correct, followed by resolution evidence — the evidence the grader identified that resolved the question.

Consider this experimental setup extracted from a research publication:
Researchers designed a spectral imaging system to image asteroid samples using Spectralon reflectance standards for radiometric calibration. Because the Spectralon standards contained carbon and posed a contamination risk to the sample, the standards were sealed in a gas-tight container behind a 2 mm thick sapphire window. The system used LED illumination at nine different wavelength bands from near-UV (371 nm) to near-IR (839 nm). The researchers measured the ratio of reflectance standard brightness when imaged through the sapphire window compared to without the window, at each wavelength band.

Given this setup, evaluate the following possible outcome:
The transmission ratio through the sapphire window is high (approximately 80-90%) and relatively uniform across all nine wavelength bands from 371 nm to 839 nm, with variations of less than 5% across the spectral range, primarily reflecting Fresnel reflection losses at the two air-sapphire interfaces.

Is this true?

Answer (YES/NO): NO